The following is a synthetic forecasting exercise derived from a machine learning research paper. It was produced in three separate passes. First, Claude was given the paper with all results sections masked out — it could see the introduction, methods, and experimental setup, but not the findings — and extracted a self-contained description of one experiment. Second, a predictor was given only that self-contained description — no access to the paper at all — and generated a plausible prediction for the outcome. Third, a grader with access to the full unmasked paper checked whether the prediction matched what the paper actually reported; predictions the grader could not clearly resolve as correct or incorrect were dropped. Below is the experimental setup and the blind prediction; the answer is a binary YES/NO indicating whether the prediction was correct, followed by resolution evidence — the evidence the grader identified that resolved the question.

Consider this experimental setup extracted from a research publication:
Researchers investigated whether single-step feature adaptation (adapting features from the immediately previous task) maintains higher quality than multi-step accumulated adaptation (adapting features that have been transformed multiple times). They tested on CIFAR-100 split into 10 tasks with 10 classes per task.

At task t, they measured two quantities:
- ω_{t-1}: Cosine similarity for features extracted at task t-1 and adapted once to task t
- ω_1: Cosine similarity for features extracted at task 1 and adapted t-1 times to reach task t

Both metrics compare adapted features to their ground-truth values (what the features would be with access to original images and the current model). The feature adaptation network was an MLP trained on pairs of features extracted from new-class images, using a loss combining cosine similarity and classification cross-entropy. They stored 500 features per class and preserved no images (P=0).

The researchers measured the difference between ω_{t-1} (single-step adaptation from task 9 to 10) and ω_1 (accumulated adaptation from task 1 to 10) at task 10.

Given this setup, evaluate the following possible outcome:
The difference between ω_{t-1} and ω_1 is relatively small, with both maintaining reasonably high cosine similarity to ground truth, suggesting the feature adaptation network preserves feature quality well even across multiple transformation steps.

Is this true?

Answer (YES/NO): YES